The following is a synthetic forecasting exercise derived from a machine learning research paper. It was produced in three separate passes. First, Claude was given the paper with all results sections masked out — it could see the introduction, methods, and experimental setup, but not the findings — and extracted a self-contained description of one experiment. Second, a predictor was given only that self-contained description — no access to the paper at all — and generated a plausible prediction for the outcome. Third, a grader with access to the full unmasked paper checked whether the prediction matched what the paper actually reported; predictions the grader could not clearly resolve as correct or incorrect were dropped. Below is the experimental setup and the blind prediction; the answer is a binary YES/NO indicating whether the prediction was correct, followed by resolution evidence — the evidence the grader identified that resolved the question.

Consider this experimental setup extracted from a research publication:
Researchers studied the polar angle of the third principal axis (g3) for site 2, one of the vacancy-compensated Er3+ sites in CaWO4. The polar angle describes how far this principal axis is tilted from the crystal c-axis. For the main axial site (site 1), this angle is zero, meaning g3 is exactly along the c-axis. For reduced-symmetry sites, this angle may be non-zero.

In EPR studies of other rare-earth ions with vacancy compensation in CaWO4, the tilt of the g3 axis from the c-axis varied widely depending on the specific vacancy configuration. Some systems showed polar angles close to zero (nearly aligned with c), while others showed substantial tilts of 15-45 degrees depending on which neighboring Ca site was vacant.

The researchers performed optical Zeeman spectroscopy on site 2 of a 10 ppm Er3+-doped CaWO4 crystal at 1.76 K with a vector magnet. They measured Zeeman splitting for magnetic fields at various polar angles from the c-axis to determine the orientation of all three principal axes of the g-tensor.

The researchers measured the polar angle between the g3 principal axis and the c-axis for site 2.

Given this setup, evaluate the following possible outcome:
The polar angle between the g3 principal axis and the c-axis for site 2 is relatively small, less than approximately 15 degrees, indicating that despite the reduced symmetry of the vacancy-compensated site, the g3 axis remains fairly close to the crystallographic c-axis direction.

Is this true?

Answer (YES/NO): NO